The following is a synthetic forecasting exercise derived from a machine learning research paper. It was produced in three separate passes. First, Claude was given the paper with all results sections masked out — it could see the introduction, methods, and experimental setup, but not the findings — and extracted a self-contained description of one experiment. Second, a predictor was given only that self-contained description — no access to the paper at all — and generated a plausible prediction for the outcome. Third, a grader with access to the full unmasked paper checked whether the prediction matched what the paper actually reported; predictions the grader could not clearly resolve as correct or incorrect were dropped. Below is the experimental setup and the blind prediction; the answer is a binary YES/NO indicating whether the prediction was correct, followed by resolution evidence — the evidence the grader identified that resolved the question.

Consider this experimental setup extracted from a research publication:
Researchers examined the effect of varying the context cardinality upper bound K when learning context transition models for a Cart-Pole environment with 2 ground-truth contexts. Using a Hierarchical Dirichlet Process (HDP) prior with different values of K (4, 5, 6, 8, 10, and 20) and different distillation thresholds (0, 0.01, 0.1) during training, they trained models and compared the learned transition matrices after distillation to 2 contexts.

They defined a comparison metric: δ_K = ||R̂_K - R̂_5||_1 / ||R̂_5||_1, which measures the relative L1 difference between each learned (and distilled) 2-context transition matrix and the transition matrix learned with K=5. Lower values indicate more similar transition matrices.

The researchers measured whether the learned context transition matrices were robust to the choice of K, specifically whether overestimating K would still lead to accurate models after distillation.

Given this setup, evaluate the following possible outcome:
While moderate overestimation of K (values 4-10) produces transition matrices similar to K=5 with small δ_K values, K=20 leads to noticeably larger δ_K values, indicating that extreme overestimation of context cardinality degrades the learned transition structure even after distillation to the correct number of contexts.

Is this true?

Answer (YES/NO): NO